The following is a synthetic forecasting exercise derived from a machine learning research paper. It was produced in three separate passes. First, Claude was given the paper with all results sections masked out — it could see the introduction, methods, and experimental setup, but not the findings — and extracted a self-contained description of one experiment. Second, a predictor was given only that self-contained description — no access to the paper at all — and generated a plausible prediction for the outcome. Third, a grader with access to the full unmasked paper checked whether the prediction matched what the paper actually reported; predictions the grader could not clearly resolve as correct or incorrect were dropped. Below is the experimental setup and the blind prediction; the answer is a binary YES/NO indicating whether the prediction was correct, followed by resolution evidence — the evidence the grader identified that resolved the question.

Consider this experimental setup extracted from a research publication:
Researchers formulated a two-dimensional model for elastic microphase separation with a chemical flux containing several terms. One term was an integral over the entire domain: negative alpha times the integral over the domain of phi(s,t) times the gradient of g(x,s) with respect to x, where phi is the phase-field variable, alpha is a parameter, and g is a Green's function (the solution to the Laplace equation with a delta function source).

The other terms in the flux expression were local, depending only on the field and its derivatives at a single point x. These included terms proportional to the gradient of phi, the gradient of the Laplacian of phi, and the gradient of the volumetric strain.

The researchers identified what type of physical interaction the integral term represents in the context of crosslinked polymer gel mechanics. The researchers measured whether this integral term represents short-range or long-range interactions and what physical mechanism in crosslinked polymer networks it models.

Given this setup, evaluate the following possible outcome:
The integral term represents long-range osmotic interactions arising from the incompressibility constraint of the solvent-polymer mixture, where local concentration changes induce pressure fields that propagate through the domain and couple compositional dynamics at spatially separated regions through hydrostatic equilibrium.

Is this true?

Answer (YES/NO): NO